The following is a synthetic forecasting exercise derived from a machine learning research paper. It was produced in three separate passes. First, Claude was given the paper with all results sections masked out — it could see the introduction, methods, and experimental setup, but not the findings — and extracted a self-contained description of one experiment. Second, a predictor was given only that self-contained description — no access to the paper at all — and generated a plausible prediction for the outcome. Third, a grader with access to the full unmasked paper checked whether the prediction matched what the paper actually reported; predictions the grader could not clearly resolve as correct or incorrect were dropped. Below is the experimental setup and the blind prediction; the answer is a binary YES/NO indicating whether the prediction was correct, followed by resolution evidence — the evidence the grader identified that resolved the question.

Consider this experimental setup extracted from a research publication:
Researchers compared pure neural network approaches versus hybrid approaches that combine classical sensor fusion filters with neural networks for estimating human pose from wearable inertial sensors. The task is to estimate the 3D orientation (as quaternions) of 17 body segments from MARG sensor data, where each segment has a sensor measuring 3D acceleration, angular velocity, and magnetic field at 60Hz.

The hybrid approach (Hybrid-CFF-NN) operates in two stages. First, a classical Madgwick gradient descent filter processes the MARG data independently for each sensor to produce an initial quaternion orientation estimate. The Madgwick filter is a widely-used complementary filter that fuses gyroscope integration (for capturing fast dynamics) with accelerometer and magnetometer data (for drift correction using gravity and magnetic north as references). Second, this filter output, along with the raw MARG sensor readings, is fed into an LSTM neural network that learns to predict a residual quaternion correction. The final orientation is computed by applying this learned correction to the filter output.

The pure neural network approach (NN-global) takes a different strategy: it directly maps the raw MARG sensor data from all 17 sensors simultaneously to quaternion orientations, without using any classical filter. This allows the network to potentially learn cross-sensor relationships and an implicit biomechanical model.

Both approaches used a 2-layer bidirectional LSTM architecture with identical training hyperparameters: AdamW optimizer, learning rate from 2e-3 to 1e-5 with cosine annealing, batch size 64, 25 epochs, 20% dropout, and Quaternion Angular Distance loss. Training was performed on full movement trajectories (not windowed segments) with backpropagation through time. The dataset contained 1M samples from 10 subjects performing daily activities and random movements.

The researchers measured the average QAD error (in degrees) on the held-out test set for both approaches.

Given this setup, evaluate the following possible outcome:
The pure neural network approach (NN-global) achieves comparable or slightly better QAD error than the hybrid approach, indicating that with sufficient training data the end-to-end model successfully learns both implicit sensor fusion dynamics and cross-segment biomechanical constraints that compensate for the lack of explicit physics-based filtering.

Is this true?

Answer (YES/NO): NO